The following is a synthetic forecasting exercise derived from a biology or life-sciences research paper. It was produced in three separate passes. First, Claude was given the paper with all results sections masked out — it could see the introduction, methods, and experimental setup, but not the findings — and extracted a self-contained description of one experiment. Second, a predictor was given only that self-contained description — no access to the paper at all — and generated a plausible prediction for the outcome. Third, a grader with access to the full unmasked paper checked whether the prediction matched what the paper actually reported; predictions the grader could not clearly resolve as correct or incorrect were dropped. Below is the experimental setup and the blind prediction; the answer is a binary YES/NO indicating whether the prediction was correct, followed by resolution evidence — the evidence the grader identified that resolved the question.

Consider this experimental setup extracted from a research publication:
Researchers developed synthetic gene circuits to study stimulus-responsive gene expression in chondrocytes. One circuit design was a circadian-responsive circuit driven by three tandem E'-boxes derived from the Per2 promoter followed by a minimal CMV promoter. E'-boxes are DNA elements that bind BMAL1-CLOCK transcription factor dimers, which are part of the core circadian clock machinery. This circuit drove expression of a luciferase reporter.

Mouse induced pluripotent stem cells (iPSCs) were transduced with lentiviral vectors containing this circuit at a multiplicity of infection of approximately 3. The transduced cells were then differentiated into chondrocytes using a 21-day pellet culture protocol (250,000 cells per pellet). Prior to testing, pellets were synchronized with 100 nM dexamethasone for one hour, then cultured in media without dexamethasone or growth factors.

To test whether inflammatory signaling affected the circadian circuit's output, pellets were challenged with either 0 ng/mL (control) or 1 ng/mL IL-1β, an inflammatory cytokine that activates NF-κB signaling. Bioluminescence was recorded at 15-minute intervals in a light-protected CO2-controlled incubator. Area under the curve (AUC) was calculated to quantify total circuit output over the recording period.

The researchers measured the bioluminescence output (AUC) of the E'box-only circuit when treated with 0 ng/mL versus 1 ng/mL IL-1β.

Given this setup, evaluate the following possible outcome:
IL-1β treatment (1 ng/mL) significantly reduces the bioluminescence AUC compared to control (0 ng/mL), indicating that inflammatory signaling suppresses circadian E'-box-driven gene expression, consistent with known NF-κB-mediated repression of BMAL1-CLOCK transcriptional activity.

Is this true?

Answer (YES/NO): YES